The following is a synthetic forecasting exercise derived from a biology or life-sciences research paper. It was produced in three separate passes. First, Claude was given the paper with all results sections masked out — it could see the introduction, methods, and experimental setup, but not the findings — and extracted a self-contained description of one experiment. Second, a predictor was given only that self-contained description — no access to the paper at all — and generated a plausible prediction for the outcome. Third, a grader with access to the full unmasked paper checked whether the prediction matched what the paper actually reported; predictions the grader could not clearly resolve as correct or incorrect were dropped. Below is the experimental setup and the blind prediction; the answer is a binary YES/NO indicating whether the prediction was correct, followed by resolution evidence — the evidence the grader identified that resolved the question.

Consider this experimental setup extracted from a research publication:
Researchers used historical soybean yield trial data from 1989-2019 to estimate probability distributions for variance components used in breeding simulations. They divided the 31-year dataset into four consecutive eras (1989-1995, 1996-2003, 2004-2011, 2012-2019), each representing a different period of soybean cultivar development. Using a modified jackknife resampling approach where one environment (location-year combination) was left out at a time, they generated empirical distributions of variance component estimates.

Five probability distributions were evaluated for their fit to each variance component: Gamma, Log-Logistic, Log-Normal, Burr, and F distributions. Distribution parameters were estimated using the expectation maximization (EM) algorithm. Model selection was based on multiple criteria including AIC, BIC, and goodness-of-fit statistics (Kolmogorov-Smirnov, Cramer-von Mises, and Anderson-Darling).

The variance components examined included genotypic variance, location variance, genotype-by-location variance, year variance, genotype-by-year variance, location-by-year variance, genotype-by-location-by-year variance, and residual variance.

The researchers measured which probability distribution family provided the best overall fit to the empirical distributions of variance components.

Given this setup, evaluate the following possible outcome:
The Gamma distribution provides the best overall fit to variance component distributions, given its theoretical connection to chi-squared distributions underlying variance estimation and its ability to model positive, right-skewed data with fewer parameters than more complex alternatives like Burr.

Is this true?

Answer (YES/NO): NO